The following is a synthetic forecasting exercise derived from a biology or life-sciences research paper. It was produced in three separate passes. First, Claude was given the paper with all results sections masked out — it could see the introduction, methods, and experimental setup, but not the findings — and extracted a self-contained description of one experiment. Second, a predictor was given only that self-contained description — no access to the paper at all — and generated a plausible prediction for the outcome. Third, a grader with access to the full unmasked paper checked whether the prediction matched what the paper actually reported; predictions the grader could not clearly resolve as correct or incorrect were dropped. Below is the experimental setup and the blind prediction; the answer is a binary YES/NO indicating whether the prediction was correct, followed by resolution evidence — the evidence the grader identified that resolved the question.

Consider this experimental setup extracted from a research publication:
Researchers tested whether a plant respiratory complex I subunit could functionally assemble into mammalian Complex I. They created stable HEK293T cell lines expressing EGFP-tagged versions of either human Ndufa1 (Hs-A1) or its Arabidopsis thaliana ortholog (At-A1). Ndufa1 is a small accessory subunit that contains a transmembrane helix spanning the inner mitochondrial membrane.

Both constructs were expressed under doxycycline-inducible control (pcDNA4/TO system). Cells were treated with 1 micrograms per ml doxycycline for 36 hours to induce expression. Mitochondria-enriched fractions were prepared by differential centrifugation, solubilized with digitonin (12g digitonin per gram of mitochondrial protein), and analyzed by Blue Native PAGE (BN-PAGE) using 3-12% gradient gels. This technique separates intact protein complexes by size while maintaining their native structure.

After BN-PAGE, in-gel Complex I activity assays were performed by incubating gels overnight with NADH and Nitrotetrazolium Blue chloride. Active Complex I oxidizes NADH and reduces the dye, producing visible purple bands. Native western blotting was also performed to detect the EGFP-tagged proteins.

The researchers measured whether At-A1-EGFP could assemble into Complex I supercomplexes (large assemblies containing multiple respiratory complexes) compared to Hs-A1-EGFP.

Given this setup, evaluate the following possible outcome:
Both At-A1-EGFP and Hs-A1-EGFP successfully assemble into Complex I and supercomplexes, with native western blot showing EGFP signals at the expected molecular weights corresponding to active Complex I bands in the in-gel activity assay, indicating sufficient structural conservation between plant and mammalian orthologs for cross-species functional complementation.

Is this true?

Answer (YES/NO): NO